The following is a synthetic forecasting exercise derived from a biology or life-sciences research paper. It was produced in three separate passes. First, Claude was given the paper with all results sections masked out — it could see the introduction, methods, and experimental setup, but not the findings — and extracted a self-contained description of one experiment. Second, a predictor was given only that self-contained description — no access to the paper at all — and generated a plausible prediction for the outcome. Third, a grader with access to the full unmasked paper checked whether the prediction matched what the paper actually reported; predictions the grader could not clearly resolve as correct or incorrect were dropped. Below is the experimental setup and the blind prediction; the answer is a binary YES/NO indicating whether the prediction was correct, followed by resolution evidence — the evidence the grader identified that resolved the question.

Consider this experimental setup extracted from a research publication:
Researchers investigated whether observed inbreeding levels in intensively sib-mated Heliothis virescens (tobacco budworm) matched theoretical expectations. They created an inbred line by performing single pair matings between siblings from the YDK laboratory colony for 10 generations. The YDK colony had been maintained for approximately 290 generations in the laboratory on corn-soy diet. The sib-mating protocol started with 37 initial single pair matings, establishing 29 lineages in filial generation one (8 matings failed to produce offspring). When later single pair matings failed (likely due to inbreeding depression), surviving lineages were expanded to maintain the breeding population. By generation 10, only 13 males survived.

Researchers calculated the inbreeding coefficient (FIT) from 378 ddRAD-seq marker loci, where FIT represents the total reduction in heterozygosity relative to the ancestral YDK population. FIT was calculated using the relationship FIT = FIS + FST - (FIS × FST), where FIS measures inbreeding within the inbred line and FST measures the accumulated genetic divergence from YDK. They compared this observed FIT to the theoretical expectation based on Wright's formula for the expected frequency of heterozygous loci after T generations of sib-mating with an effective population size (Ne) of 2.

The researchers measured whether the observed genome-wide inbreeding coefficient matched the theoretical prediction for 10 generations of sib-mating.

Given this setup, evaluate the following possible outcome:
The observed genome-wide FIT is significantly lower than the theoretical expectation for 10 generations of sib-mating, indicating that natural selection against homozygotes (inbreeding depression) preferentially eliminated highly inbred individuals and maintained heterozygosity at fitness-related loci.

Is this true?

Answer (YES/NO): NO